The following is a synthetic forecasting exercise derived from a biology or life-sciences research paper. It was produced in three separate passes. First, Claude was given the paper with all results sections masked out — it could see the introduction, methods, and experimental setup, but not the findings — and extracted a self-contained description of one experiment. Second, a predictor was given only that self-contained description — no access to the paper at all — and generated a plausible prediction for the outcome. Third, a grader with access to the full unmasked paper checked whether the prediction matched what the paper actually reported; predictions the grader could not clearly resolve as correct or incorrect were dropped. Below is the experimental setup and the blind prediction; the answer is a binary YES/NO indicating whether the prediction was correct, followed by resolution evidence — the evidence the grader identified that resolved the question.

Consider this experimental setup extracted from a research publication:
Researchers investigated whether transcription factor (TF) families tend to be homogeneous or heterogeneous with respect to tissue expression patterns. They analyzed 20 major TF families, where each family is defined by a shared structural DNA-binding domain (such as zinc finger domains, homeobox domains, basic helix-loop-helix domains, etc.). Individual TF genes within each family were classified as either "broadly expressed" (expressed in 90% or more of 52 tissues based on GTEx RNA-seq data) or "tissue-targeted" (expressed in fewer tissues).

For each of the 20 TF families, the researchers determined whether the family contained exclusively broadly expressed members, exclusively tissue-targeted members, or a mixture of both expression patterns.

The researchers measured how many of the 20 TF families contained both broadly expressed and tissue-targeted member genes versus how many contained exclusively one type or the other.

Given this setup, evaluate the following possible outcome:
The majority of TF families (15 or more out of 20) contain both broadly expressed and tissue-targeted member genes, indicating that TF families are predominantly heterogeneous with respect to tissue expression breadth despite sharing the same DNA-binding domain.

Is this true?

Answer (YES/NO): YES